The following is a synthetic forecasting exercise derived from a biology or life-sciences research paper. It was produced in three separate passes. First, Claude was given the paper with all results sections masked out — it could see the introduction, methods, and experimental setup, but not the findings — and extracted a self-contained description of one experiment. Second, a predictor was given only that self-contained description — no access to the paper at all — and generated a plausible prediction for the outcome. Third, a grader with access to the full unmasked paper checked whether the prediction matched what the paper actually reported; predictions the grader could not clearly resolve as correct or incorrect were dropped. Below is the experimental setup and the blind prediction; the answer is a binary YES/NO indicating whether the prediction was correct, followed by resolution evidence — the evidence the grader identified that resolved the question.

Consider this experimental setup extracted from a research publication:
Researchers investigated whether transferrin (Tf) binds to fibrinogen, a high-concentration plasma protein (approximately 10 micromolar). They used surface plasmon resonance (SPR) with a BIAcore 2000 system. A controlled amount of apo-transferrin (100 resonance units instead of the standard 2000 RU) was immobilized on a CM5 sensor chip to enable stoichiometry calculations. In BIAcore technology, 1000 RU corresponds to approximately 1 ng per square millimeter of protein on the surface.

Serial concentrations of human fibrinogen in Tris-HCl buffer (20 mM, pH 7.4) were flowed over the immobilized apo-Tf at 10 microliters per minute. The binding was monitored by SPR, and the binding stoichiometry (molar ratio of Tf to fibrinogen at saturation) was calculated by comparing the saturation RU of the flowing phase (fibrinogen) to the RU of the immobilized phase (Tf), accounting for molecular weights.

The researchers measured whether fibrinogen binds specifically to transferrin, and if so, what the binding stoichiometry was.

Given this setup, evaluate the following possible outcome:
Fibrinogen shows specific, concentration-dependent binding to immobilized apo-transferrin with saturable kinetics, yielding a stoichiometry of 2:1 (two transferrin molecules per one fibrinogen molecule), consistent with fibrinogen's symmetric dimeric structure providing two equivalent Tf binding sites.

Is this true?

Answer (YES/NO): NO